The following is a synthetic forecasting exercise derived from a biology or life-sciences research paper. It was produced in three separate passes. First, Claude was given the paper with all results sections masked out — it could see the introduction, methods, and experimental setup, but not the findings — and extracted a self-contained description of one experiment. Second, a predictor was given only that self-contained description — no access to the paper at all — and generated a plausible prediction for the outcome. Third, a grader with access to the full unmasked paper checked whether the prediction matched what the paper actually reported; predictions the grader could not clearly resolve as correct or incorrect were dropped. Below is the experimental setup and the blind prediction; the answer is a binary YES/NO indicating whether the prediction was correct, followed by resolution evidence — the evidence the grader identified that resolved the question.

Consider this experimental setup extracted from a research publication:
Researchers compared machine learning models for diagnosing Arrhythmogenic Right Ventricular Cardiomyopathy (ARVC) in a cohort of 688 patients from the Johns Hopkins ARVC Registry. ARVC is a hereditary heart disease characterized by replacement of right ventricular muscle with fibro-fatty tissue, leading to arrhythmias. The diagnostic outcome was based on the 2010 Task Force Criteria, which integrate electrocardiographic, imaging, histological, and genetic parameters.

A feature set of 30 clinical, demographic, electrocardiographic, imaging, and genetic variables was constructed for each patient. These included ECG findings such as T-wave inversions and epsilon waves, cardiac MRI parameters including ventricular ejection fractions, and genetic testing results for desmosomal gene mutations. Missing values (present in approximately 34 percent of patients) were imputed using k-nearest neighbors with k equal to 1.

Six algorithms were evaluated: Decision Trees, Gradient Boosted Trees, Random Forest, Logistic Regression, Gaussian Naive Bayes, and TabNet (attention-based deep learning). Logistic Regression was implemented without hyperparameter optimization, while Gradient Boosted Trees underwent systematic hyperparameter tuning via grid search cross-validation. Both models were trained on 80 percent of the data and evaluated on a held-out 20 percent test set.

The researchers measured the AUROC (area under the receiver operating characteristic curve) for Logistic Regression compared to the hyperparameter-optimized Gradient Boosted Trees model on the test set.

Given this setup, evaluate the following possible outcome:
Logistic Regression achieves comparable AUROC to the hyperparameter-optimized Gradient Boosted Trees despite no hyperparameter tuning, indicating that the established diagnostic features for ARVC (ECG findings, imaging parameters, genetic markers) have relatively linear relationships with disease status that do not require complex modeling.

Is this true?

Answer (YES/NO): YES